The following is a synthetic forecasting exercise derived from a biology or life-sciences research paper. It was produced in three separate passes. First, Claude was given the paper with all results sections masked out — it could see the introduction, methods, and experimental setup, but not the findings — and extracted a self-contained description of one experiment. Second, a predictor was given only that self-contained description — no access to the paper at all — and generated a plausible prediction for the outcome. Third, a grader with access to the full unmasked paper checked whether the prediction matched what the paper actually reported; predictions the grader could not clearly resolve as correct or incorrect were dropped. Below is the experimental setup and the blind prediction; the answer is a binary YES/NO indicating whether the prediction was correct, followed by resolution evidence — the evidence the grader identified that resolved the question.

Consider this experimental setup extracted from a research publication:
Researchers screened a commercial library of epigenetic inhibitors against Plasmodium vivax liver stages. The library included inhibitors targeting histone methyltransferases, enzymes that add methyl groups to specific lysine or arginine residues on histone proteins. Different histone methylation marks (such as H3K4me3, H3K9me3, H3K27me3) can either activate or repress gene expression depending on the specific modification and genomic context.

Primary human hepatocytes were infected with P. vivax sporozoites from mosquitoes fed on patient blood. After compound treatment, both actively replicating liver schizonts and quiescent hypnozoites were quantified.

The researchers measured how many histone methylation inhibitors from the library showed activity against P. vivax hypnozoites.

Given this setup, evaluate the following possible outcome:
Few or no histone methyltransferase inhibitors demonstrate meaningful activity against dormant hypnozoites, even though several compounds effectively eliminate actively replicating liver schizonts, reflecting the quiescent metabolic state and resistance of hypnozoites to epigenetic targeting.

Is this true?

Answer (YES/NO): NO